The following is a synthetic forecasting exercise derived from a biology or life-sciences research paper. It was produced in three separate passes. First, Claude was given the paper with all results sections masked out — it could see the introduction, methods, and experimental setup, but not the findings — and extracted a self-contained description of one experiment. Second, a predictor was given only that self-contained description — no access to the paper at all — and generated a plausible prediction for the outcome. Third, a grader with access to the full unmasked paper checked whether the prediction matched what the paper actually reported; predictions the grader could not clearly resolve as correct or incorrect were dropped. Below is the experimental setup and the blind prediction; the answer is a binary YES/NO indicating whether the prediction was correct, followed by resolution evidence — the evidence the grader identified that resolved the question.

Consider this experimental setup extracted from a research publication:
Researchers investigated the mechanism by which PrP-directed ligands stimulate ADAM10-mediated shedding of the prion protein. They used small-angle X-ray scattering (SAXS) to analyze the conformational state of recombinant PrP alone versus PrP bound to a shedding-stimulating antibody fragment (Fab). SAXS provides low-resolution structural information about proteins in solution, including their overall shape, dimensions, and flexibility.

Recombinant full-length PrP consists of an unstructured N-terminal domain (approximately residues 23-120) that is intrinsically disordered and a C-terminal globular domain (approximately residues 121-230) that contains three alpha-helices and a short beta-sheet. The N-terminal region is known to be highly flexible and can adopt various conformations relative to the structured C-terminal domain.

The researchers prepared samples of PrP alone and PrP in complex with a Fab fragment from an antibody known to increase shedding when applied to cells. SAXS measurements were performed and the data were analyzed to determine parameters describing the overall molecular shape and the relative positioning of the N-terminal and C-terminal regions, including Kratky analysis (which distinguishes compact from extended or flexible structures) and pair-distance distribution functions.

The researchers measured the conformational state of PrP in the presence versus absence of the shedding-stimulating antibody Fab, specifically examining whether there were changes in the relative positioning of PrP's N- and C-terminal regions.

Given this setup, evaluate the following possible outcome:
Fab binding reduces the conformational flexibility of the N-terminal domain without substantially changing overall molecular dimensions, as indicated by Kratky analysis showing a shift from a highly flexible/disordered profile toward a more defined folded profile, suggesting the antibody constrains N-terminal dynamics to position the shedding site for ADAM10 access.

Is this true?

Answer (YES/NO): NO